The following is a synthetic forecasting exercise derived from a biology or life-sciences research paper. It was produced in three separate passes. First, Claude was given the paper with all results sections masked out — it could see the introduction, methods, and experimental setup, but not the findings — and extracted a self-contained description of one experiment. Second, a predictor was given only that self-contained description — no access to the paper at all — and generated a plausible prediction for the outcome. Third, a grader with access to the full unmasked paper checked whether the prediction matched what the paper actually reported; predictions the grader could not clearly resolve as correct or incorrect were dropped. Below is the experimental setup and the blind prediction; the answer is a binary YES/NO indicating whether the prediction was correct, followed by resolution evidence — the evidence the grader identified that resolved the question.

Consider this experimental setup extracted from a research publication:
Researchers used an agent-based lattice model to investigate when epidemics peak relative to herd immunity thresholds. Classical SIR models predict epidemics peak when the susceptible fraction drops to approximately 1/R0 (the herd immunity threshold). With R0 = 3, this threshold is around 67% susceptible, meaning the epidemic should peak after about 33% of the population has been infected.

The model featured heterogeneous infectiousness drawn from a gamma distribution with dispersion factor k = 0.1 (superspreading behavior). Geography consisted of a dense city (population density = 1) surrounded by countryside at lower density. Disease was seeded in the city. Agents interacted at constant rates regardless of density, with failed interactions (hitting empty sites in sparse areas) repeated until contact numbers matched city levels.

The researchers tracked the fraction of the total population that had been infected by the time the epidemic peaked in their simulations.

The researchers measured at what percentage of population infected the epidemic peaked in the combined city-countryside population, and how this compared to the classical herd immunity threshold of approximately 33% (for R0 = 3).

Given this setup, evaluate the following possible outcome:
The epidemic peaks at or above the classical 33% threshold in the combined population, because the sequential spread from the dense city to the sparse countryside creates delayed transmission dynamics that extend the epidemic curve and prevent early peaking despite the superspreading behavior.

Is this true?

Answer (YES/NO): NO